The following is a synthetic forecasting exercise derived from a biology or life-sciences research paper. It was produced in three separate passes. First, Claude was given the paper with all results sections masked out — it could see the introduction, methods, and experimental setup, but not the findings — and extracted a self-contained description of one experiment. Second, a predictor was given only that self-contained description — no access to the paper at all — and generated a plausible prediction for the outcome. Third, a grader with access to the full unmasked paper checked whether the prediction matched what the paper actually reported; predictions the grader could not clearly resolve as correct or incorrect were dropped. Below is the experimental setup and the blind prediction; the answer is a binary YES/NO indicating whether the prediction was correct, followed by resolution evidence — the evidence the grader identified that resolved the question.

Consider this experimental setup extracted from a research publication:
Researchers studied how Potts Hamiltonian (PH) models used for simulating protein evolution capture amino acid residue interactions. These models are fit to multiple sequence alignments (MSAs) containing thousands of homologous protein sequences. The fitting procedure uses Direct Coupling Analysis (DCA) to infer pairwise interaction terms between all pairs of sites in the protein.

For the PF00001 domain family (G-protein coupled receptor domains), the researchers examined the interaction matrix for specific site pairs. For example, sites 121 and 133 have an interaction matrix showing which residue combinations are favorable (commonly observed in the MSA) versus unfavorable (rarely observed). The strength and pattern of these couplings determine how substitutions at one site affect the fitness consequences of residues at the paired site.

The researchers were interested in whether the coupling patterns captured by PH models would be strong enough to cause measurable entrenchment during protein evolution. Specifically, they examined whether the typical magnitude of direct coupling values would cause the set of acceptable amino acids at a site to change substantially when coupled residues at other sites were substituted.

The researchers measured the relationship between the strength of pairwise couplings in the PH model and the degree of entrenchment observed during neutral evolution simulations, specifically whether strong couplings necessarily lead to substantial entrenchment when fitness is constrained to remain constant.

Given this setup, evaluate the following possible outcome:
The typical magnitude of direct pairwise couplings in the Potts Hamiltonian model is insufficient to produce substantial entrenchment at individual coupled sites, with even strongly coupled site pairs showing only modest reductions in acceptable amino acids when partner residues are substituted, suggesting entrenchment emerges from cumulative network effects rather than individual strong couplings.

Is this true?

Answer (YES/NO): NO